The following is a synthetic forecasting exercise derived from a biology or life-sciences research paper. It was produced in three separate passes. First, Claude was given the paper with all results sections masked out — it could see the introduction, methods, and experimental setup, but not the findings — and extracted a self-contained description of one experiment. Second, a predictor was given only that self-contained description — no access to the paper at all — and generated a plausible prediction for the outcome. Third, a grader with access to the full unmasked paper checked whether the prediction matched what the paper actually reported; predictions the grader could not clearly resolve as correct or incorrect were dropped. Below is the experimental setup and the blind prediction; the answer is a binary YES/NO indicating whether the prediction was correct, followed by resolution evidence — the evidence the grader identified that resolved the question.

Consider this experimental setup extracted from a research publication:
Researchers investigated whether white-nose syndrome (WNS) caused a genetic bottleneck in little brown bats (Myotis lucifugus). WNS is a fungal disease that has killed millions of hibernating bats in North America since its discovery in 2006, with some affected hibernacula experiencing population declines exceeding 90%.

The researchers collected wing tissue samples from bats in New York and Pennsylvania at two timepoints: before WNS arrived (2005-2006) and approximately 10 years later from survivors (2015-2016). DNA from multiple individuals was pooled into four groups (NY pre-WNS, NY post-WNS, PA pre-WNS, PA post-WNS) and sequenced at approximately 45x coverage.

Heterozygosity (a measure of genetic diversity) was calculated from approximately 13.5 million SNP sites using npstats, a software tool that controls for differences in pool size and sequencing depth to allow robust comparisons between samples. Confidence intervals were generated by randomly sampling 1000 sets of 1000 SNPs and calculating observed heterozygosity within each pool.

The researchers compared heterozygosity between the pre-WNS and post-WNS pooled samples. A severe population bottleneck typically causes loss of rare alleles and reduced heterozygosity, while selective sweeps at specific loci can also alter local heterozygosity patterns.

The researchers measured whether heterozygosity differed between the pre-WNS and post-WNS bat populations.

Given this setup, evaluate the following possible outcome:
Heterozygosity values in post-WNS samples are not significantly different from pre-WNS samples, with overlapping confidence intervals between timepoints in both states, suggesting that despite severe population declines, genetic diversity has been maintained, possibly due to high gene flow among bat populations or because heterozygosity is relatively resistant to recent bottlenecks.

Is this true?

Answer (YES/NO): YES